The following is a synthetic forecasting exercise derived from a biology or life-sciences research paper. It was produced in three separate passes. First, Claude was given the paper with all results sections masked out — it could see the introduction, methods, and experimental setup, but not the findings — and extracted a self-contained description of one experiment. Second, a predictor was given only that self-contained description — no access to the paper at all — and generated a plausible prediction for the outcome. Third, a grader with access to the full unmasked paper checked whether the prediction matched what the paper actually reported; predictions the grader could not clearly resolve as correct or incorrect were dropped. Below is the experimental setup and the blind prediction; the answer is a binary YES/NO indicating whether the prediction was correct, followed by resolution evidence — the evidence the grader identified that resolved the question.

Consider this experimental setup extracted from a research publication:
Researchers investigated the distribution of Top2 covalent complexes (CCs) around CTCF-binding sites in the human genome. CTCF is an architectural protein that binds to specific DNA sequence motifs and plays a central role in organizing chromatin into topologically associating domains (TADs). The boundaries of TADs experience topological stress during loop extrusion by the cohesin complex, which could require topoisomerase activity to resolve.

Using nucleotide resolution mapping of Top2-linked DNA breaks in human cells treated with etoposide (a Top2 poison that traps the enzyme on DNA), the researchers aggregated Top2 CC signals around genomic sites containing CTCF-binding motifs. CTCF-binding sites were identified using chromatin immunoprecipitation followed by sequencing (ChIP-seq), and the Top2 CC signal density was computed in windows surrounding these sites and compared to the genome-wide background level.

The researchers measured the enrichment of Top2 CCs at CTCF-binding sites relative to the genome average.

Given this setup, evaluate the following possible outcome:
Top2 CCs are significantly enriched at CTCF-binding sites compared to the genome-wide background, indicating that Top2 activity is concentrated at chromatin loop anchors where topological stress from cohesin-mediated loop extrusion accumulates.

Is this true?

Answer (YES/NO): YES